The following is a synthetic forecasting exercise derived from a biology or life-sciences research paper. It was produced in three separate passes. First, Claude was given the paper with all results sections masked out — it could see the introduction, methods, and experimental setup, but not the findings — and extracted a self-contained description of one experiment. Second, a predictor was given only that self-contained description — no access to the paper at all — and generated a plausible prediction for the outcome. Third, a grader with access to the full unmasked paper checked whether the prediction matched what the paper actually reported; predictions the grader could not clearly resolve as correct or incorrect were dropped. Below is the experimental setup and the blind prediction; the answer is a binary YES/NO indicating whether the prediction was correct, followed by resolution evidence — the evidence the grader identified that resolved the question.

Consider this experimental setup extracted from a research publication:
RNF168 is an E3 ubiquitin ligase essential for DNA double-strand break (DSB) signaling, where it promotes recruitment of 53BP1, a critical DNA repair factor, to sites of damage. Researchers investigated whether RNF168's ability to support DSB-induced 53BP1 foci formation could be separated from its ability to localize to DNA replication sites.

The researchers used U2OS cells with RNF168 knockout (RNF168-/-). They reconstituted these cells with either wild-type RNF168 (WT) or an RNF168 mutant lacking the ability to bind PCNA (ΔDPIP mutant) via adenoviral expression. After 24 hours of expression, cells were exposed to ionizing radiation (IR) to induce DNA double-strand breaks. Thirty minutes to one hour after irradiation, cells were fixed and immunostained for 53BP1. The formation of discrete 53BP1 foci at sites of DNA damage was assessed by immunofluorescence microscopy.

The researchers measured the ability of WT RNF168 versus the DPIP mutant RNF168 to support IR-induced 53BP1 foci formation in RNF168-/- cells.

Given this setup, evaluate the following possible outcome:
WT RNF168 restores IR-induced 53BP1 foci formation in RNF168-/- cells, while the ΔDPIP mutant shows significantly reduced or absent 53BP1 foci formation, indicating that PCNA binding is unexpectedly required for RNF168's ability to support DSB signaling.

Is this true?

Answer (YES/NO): NO